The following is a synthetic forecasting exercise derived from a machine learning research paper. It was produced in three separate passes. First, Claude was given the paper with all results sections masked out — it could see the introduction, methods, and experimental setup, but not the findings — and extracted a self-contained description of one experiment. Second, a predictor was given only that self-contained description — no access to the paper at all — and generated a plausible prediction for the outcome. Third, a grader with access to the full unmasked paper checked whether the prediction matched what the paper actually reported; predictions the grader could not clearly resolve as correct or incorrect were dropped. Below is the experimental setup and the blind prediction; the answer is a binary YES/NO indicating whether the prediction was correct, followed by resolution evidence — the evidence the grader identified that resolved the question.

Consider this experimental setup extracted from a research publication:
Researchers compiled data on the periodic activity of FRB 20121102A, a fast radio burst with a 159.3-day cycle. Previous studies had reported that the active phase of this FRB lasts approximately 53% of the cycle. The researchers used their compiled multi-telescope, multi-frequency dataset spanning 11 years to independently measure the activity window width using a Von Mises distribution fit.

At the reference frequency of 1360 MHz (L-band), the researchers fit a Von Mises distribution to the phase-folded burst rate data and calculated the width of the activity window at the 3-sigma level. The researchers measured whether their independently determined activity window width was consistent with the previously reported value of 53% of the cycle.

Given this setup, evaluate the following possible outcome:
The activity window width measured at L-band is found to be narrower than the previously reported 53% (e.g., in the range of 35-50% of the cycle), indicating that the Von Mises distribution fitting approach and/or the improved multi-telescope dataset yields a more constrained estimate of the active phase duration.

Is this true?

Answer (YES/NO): YES